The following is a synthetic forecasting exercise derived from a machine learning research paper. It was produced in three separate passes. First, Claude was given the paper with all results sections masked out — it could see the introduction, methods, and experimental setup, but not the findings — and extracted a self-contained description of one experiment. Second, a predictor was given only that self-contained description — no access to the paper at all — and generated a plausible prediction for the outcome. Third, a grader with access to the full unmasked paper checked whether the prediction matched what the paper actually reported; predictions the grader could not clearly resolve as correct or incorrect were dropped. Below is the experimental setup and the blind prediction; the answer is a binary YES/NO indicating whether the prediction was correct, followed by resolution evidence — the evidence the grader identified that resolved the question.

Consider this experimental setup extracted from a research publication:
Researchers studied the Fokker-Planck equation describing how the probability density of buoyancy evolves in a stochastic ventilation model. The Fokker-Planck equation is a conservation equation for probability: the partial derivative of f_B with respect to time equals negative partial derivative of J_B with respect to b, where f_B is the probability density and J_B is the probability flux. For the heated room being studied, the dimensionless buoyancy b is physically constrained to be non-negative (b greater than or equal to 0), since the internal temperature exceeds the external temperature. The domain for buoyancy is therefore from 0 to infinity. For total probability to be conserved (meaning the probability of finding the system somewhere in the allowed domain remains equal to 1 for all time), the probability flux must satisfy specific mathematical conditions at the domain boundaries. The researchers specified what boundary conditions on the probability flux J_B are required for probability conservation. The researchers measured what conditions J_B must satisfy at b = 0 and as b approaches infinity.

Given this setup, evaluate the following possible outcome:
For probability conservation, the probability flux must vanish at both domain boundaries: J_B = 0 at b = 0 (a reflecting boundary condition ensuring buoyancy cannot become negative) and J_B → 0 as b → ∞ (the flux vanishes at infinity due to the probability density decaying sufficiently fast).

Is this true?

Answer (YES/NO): YES